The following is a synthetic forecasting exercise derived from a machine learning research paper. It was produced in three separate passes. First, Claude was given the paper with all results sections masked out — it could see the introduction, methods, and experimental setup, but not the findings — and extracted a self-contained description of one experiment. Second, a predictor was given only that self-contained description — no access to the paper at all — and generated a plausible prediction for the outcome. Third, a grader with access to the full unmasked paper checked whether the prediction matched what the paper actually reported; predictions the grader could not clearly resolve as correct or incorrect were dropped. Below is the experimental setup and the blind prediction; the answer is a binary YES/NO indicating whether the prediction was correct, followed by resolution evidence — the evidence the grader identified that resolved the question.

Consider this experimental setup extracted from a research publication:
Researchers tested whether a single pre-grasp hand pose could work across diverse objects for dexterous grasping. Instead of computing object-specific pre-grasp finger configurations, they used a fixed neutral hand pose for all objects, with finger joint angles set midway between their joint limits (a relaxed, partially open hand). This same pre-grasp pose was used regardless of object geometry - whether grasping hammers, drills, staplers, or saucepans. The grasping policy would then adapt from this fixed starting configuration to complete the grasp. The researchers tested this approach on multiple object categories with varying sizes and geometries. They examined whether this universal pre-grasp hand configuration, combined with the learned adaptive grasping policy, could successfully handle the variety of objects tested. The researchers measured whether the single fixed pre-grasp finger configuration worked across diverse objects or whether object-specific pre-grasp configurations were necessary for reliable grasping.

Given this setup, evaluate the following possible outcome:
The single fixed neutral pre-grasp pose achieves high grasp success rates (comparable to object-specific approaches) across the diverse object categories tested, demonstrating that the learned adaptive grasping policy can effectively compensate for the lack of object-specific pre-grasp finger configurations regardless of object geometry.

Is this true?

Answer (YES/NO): YES